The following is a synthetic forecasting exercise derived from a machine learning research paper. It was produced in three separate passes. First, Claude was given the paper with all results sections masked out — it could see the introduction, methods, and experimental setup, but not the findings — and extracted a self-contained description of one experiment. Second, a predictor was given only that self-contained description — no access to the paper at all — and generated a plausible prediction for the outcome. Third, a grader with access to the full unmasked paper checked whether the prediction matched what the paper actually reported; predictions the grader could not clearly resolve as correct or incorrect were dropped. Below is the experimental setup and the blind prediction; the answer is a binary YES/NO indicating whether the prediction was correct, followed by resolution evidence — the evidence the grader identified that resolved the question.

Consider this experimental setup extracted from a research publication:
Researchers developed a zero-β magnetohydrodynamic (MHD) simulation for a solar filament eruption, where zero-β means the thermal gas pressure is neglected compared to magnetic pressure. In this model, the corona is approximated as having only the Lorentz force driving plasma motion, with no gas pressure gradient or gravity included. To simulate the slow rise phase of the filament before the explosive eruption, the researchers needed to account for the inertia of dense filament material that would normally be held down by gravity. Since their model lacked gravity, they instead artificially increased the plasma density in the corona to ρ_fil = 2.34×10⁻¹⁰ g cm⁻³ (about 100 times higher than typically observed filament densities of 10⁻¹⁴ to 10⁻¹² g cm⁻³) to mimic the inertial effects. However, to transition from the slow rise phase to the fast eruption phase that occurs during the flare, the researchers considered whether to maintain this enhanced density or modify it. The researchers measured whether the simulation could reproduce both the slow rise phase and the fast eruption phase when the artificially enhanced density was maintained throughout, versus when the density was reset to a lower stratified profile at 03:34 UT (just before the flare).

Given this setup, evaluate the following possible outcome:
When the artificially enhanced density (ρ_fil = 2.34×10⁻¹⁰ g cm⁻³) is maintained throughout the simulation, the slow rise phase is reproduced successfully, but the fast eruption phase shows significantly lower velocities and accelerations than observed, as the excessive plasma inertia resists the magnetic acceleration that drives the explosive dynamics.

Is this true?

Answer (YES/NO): NO